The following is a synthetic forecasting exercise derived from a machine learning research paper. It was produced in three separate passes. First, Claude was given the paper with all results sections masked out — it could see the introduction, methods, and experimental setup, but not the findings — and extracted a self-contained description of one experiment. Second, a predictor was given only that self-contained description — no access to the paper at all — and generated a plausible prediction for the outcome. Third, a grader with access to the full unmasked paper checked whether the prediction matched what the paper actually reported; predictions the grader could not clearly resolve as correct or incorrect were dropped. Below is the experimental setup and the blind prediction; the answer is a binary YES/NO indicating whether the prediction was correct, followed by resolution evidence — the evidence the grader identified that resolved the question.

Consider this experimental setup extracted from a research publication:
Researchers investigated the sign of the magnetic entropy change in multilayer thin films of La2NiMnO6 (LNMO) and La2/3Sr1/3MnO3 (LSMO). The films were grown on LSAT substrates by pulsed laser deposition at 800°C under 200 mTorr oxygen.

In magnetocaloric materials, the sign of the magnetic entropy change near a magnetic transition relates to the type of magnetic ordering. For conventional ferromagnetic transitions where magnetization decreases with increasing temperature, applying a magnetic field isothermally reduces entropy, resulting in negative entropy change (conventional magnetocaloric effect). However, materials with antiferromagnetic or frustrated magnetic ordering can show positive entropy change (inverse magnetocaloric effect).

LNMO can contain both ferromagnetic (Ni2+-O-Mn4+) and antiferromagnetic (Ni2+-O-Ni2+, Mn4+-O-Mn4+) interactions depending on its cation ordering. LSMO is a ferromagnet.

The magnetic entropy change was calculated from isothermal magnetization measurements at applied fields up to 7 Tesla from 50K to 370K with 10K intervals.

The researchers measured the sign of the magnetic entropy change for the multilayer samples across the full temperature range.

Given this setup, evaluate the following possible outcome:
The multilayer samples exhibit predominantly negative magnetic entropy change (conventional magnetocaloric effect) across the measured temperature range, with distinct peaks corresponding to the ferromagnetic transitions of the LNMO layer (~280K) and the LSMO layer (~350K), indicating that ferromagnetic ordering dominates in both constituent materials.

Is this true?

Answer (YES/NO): NO